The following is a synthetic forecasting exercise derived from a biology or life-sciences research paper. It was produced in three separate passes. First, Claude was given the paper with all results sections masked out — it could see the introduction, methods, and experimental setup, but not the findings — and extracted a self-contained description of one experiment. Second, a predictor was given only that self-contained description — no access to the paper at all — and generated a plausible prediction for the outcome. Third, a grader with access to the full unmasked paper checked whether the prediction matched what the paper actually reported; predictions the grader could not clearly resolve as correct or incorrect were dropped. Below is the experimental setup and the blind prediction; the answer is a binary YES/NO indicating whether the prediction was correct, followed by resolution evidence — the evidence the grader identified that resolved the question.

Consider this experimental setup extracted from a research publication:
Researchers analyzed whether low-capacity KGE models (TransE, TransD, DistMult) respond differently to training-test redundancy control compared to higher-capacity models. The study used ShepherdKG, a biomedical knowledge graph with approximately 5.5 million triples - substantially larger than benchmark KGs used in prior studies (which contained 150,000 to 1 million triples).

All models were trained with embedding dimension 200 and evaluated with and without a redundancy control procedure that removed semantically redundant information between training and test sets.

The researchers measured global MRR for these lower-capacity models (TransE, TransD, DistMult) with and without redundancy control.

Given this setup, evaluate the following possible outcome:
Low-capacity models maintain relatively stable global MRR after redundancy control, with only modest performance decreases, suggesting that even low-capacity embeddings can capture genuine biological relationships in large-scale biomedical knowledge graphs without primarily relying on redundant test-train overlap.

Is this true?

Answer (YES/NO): NO